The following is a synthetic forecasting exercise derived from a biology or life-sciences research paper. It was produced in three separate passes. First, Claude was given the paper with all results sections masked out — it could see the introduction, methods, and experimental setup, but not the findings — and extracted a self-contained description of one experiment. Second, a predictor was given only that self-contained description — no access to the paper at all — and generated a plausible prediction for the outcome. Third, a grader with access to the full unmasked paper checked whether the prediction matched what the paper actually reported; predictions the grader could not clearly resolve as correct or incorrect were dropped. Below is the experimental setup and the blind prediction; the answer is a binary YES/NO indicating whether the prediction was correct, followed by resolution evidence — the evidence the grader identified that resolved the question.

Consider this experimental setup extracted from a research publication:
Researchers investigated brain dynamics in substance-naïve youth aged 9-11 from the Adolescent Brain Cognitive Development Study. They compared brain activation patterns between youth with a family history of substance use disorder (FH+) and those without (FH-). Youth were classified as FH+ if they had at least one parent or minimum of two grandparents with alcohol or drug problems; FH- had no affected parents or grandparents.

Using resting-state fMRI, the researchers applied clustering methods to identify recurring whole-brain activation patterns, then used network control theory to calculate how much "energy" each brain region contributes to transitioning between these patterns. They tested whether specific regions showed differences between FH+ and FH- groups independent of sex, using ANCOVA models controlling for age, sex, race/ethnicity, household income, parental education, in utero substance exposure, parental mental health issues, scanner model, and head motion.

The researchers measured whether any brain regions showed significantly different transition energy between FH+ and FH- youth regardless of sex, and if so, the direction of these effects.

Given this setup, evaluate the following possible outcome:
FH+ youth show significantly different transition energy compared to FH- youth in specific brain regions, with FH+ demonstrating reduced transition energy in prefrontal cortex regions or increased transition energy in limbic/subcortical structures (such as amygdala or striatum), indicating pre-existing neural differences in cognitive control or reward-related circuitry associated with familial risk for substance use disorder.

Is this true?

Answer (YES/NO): NO